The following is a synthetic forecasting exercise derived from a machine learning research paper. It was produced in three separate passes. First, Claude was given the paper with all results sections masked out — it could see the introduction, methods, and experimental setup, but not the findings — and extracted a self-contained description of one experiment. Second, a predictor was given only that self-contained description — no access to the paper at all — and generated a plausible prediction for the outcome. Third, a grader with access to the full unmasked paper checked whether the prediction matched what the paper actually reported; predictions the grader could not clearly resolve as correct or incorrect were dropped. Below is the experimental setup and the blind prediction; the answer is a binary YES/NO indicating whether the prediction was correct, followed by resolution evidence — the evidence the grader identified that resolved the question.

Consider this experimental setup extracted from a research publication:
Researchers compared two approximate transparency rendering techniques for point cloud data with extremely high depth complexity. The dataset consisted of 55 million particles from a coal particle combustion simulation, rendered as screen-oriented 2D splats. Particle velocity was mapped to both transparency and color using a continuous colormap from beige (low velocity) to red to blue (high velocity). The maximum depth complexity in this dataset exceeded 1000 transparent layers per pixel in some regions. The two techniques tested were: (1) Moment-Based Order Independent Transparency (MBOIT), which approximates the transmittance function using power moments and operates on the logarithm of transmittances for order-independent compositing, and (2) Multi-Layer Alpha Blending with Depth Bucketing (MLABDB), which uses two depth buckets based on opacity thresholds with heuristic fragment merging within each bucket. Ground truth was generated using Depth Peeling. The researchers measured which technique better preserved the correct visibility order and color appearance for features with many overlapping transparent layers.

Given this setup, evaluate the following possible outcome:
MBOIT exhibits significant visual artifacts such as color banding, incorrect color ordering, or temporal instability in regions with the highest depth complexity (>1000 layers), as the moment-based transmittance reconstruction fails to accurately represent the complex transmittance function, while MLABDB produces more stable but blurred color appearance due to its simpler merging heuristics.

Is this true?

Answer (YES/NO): NO